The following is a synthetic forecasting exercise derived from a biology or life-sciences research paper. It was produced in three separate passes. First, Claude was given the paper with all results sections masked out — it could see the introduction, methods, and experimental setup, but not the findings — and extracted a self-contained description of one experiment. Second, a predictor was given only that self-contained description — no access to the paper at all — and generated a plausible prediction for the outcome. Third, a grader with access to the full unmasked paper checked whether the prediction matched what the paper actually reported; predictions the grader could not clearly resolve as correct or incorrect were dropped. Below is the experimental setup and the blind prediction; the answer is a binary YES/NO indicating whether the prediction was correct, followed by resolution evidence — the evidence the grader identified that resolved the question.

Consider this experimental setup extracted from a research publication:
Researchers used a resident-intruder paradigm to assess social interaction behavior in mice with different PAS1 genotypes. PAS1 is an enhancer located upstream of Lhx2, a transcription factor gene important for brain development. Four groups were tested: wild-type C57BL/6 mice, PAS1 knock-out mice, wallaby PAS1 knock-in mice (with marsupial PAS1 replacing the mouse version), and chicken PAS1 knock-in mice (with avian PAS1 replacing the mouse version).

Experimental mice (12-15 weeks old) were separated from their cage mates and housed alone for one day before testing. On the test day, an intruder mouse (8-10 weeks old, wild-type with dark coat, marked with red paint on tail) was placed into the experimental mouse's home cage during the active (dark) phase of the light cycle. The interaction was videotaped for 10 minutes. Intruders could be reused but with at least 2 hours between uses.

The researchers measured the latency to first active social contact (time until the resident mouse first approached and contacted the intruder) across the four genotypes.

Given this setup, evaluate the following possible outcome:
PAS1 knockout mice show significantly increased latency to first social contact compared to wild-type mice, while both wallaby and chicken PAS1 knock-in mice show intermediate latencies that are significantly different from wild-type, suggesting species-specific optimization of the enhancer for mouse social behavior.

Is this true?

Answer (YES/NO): NO